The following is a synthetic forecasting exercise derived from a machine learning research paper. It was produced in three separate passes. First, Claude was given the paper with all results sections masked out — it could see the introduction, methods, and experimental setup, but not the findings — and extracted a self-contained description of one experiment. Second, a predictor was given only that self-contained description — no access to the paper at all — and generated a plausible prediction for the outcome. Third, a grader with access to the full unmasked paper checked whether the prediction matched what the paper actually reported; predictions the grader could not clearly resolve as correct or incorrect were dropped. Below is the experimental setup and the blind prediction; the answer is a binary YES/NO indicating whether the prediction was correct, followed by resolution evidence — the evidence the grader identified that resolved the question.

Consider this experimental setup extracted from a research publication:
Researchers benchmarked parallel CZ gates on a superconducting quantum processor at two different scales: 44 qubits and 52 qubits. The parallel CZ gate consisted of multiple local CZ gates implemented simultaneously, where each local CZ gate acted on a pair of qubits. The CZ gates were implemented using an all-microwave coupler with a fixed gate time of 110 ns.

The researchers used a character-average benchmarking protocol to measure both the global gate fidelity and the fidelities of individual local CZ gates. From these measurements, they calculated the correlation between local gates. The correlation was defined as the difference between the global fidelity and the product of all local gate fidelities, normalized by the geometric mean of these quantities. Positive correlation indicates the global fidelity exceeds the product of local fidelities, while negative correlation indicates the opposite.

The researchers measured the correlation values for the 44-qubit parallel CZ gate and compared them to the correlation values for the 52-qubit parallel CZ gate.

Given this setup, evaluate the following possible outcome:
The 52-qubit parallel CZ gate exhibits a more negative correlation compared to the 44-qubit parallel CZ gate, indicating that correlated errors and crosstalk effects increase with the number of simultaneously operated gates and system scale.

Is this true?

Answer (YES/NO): NO